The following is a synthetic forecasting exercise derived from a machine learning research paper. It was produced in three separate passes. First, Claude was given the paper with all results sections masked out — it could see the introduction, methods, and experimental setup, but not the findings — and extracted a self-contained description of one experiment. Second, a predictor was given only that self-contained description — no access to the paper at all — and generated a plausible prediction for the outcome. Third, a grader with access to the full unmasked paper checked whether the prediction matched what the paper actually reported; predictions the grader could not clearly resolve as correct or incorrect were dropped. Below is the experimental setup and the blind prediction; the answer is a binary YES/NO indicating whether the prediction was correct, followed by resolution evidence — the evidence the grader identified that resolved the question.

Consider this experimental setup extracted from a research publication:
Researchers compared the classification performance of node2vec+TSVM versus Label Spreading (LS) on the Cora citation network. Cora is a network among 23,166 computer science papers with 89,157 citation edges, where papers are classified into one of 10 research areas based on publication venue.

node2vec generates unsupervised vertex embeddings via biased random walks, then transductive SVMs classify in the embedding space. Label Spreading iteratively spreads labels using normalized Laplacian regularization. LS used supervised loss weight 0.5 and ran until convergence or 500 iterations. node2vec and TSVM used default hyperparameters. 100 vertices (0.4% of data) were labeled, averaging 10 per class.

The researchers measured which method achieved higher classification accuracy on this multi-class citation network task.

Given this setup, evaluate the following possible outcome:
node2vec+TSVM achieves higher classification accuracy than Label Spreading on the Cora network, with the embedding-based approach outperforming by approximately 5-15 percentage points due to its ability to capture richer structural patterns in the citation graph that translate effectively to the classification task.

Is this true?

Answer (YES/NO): NO